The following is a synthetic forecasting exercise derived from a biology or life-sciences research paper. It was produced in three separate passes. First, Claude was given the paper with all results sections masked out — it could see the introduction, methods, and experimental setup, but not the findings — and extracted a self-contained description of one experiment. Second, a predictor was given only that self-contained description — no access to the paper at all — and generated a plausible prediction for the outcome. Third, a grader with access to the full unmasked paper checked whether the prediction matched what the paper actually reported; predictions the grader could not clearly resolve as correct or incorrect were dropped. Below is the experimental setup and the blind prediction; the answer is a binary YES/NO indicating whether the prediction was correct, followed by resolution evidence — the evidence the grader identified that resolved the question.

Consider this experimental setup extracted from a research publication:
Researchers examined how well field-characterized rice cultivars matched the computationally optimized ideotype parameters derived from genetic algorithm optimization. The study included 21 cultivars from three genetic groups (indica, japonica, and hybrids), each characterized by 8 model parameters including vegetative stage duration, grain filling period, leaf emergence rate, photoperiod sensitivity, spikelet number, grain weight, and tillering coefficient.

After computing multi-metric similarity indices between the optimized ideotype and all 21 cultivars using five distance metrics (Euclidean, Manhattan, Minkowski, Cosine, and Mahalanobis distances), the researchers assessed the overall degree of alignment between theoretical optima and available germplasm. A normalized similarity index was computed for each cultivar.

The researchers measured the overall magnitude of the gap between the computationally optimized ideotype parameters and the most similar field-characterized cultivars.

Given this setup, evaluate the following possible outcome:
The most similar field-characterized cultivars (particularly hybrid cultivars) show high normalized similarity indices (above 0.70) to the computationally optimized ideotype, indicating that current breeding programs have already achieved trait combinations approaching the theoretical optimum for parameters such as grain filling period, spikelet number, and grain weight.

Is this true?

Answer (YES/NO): NO